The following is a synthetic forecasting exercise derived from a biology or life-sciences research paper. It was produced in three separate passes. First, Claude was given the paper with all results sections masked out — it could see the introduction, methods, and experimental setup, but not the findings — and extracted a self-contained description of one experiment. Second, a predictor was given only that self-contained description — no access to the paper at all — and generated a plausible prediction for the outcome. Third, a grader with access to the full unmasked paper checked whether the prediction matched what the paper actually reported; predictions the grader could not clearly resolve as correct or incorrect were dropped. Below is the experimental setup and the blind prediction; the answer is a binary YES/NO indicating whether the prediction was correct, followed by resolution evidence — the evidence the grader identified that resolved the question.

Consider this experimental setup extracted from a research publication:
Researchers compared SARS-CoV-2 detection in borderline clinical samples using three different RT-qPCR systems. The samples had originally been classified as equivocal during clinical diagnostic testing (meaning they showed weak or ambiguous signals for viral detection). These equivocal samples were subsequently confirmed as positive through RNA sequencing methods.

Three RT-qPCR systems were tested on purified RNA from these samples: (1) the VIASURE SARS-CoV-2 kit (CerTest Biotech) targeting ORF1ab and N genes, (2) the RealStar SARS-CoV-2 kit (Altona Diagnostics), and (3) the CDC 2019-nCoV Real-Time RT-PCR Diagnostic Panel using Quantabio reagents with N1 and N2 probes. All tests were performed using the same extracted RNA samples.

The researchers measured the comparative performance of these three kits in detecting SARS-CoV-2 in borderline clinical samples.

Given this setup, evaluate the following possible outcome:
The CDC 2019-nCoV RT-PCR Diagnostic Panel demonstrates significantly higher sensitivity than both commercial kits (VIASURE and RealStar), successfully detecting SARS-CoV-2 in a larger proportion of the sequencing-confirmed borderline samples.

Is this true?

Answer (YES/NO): NO